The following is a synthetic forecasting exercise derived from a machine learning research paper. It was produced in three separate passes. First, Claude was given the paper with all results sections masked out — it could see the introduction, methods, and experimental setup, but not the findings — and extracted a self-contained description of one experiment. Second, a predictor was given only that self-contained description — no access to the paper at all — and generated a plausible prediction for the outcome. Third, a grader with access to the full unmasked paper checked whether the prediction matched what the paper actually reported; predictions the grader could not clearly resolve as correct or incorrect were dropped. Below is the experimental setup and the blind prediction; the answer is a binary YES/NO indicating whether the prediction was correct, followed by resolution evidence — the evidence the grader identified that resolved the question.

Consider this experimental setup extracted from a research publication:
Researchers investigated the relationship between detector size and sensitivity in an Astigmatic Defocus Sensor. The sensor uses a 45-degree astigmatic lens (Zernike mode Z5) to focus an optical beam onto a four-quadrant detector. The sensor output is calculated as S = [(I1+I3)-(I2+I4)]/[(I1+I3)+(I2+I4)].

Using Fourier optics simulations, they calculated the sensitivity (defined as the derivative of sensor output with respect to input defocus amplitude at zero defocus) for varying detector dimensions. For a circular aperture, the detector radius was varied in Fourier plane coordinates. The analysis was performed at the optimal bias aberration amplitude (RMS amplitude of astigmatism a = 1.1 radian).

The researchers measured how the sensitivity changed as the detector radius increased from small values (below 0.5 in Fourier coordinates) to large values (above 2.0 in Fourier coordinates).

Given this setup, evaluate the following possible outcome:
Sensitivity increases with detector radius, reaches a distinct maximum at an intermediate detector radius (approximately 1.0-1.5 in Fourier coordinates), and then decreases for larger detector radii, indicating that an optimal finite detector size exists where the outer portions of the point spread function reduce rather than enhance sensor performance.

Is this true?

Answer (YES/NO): NO